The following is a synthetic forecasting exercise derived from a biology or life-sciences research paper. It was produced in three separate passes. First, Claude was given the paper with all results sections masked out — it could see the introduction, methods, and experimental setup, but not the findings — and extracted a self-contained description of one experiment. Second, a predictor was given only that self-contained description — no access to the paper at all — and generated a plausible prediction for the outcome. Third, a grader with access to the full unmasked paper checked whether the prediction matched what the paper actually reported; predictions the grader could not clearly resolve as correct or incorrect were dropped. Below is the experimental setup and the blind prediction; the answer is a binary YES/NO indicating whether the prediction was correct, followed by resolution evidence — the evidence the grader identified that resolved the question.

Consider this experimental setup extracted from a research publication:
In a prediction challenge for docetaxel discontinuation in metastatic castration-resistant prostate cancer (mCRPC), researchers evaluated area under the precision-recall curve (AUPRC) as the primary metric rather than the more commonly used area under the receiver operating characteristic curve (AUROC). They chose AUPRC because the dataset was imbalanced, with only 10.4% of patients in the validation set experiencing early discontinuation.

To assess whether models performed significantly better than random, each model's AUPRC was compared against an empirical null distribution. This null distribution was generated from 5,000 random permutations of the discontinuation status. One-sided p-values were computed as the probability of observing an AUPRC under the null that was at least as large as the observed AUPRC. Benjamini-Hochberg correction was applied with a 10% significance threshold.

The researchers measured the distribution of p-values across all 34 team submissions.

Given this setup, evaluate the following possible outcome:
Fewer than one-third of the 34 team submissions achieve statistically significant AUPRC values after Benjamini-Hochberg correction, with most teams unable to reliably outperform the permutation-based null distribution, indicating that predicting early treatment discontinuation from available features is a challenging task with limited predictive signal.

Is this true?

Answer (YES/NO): YES